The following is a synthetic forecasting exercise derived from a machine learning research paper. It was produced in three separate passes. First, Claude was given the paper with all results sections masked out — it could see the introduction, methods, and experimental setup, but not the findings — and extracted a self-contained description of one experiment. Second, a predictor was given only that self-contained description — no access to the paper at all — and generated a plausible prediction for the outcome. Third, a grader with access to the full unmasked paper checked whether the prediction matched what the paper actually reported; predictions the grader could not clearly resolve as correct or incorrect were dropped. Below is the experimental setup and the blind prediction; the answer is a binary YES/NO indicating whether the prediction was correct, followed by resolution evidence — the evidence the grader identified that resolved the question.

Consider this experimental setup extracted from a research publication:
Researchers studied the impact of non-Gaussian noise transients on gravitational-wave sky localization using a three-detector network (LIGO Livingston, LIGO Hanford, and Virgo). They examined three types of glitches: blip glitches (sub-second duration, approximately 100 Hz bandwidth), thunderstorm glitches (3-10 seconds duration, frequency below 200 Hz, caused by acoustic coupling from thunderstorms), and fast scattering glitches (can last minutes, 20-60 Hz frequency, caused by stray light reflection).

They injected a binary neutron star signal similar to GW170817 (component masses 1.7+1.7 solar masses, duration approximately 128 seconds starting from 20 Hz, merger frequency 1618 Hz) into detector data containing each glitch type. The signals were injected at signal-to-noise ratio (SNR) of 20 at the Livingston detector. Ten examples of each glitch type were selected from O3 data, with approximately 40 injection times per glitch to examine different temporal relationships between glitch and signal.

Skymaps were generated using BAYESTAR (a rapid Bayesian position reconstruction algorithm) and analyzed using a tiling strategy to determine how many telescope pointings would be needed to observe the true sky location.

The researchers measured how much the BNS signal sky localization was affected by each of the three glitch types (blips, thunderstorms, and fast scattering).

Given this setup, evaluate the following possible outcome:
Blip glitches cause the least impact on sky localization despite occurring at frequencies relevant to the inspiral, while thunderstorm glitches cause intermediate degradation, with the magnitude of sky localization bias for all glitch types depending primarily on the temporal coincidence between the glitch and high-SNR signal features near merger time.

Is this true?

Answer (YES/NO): NO